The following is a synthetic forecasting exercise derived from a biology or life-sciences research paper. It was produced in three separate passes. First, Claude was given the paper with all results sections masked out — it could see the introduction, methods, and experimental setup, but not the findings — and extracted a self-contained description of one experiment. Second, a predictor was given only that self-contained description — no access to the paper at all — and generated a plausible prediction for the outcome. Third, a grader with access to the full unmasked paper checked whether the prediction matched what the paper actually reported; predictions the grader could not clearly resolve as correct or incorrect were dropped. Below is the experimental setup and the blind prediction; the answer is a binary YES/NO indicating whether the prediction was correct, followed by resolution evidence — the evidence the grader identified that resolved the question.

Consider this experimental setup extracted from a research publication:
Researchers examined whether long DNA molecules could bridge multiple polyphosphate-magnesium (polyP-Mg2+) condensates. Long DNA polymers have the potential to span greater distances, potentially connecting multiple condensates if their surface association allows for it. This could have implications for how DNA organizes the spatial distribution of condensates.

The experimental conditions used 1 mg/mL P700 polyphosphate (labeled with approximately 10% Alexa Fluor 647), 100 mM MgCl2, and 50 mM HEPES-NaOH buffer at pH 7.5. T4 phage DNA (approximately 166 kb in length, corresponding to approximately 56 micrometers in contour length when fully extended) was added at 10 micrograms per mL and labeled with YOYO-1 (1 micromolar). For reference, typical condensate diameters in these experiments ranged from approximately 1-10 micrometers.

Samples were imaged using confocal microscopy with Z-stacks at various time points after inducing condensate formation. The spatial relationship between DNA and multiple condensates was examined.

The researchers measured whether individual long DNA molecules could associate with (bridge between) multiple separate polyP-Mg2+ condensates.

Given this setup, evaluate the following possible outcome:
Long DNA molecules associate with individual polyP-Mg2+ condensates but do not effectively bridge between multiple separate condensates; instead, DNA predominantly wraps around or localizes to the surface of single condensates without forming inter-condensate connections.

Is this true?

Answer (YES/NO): NO